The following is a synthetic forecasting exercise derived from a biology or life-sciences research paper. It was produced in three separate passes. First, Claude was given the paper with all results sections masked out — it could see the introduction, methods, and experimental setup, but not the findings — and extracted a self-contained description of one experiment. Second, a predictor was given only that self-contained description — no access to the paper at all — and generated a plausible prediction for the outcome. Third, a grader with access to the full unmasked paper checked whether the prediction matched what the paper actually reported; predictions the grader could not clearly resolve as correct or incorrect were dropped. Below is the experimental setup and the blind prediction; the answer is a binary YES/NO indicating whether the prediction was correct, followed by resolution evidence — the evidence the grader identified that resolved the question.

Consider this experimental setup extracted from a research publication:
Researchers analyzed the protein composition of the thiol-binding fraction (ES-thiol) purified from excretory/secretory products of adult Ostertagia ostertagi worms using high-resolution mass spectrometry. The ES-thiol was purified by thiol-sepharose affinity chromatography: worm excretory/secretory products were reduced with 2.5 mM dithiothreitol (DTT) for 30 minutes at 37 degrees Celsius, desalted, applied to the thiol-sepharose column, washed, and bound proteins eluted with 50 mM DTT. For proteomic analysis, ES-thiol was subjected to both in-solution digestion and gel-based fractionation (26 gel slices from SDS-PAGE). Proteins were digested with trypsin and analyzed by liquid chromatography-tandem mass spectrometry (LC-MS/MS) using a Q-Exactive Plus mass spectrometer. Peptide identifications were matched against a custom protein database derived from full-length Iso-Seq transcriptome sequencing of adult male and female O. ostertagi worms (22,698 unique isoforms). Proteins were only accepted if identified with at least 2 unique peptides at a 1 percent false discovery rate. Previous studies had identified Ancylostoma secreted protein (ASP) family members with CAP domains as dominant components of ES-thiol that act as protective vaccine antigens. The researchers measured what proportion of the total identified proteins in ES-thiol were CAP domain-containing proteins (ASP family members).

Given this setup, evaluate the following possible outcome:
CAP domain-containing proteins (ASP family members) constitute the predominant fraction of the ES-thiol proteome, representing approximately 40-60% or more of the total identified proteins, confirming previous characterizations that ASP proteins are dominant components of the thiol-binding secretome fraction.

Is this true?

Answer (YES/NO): NO